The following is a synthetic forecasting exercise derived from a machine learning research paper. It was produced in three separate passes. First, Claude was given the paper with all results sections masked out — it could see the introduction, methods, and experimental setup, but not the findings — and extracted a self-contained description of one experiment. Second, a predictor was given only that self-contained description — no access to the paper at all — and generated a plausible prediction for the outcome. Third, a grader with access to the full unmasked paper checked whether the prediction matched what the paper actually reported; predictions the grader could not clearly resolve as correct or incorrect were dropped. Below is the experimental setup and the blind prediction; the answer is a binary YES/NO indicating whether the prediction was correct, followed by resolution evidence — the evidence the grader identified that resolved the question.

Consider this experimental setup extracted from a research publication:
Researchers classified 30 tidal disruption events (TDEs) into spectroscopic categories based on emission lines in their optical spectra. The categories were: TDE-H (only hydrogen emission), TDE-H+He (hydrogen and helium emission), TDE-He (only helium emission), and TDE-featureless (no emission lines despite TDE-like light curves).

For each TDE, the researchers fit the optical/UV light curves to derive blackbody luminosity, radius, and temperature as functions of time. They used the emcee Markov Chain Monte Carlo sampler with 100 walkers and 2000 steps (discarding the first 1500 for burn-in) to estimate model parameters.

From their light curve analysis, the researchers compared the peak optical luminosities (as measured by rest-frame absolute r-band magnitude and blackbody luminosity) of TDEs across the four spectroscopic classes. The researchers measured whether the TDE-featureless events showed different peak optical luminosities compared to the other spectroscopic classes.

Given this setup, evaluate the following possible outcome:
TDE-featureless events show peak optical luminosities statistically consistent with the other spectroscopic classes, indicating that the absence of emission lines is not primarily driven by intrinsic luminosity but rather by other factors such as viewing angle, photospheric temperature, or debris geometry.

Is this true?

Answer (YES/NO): NO